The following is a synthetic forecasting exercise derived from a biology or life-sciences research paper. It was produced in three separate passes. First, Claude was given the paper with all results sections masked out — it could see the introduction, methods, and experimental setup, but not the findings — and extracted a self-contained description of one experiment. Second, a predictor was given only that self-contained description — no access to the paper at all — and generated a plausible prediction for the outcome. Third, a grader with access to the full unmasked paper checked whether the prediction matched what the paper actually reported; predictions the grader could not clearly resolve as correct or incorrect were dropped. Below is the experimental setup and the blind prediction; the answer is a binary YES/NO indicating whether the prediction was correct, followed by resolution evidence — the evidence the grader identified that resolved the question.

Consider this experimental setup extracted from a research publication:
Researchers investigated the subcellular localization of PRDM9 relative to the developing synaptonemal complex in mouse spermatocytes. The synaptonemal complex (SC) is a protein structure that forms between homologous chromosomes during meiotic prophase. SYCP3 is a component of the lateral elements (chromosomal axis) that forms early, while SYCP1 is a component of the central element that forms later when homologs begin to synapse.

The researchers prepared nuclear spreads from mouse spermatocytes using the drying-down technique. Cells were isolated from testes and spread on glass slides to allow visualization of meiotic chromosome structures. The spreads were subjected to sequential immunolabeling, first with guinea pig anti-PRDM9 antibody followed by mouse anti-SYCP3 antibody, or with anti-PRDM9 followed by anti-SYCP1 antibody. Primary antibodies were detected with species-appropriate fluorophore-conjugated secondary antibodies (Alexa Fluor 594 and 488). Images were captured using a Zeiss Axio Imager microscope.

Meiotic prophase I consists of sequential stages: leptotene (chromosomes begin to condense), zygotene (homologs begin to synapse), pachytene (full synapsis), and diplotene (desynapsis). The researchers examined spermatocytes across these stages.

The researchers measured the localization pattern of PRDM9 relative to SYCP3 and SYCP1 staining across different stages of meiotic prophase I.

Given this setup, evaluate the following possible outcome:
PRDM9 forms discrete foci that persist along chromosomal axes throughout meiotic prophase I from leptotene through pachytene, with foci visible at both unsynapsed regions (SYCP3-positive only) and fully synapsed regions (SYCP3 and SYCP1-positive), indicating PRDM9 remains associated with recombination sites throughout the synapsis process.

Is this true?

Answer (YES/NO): NO